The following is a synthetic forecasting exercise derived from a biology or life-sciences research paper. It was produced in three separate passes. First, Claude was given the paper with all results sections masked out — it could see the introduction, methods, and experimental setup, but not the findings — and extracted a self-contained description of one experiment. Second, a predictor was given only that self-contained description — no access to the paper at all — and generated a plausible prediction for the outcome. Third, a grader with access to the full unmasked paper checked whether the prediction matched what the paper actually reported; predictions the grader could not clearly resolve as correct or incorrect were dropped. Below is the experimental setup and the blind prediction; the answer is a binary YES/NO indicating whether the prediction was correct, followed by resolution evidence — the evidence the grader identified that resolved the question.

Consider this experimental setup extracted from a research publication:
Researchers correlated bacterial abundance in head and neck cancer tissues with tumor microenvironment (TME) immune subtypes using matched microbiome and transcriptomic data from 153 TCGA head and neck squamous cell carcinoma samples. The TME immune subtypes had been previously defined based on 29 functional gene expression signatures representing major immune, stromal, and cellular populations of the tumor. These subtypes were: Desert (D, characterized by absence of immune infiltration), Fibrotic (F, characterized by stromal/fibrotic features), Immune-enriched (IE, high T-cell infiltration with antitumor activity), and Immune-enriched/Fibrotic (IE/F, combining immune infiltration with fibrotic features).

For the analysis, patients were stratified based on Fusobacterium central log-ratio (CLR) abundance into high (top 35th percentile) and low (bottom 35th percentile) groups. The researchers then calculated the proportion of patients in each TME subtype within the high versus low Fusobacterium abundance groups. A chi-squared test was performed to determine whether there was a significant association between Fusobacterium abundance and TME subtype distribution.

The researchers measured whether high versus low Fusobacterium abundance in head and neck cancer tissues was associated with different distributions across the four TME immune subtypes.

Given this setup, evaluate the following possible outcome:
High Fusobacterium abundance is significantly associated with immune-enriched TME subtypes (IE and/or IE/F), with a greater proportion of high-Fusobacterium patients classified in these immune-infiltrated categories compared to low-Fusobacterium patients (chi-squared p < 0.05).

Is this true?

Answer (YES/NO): NO